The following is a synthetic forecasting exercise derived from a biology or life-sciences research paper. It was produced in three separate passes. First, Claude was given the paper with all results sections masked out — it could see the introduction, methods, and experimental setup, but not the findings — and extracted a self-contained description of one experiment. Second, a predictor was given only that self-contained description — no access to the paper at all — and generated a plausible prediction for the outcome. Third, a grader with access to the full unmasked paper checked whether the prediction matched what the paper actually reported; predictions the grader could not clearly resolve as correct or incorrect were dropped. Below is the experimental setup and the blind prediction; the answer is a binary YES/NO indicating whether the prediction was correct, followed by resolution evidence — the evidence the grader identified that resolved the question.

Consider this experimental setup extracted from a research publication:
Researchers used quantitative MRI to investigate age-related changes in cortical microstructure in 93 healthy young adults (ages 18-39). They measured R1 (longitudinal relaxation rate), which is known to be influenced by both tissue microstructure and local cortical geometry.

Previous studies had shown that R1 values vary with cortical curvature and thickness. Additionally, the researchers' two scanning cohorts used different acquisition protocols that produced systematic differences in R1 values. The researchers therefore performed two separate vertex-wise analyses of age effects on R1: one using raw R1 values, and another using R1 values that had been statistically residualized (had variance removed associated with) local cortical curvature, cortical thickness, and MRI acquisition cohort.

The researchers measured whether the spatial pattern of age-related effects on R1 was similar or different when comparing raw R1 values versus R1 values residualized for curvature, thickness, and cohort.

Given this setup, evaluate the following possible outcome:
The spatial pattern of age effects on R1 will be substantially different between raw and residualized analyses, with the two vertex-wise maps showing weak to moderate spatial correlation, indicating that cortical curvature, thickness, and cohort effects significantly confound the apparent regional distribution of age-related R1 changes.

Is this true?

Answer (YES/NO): NO